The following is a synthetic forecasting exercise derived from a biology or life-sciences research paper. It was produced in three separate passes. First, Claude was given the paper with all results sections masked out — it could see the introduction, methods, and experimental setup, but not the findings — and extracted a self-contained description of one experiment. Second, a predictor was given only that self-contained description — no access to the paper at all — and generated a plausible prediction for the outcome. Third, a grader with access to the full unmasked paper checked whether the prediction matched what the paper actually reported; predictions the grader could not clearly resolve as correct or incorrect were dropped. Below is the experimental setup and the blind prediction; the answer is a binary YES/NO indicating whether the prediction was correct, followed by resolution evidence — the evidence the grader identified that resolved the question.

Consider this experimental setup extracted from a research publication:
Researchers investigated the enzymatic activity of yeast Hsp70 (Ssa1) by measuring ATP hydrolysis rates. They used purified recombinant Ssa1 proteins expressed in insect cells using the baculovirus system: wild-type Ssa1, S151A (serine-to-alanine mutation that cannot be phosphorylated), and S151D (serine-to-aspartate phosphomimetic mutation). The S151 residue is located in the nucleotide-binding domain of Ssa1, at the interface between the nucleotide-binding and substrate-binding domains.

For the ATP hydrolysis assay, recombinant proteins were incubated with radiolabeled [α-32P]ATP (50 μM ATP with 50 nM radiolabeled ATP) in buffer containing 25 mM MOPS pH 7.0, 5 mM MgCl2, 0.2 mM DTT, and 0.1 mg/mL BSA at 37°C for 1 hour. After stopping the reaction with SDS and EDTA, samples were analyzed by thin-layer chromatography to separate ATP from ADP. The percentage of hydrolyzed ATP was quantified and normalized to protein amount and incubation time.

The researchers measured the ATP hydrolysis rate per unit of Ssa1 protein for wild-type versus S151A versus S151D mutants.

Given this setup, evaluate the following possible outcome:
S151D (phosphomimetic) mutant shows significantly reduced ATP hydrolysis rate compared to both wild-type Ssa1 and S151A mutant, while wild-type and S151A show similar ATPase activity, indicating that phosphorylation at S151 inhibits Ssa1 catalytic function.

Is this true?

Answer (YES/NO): NO